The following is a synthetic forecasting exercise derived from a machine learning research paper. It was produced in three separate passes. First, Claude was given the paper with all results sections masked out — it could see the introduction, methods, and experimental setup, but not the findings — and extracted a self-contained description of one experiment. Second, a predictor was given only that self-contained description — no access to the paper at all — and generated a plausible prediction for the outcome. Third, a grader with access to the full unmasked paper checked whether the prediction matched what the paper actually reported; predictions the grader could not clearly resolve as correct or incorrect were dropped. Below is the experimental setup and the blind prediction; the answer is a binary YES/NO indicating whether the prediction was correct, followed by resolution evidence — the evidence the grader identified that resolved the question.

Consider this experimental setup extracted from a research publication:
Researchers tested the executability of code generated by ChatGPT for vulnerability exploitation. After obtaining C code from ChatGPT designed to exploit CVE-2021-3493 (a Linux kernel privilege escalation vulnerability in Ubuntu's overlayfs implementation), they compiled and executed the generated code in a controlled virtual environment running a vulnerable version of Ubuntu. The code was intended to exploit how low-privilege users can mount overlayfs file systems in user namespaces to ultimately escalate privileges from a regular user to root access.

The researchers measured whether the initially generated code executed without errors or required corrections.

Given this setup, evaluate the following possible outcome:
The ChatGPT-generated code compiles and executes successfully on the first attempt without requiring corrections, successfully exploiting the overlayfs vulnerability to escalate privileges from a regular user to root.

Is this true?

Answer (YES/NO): NO